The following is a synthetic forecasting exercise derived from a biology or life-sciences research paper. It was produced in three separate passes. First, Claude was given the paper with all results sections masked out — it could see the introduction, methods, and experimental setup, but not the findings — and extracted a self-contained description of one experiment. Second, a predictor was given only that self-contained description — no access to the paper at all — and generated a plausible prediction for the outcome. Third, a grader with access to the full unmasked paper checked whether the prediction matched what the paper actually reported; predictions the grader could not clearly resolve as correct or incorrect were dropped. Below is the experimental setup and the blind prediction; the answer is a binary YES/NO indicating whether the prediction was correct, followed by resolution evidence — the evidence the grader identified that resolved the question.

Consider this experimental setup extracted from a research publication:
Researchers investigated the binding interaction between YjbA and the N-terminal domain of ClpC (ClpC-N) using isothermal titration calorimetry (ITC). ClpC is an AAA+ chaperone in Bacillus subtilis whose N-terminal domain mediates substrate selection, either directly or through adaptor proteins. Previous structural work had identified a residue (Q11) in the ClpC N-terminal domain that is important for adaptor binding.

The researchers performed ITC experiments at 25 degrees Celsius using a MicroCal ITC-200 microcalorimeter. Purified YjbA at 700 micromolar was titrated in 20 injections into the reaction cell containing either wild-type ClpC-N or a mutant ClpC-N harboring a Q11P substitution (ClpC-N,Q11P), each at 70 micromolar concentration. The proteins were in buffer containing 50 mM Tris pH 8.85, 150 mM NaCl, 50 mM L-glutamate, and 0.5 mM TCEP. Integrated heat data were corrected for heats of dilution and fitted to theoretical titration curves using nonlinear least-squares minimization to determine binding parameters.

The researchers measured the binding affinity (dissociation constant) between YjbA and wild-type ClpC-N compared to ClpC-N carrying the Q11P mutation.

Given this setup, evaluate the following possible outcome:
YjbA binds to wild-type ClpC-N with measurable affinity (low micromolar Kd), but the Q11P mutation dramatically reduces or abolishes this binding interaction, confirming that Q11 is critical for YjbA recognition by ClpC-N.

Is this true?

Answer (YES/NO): YES